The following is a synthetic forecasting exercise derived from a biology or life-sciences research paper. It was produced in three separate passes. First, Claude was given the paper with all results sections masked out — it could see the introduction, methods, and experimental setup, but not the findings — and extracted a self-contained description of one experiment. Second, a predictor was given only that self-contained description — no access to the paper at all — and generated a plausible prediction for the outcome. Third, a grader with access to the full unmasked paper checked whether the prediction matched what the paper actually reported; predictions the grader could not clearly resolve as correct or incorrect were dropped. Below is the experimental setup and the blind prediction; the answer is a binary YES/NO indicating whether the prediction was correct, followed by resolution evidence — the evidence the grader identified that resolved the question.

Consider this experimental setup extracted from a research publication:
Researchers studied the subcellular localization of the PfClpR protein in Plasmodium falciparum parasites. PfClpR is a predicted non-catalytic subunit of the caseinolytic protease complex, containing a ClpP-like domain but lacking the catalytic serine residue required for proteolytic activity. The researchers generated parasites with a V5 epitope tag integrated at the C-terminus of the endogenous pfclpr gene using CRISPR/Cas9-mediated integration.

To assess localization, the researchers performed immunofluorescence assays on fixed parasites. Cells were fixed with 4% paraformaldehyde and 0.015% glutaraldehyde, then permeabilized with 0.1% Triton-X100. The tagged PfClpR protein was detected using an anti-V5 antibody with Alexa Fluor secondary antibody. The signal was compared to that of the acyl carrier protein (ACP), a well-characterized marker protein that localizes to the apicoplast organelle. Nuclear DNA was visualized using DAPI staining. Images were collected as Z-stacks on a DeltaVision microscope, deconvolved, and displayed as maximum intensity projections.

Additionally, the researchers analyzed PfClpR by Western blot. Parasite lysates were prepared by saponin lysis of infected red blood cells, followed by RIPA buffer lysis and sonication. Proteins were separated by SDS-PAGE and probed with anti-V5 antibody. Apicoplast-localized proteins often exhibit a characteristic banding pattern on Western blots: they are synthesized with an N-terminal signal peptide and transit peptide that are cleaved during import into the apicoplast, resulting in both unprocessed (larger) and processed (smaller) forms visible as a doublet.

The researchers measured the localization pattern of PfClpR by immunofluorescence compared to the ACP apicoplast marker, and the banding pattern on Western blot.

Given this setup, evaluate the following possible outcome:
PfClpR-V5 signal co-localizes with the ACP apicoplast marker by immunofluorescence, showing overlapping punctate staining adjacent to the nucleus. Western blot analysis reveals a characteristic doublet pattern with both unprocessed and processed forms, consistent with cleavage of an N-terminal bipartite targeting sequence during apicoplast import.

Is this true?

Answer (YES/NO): YES